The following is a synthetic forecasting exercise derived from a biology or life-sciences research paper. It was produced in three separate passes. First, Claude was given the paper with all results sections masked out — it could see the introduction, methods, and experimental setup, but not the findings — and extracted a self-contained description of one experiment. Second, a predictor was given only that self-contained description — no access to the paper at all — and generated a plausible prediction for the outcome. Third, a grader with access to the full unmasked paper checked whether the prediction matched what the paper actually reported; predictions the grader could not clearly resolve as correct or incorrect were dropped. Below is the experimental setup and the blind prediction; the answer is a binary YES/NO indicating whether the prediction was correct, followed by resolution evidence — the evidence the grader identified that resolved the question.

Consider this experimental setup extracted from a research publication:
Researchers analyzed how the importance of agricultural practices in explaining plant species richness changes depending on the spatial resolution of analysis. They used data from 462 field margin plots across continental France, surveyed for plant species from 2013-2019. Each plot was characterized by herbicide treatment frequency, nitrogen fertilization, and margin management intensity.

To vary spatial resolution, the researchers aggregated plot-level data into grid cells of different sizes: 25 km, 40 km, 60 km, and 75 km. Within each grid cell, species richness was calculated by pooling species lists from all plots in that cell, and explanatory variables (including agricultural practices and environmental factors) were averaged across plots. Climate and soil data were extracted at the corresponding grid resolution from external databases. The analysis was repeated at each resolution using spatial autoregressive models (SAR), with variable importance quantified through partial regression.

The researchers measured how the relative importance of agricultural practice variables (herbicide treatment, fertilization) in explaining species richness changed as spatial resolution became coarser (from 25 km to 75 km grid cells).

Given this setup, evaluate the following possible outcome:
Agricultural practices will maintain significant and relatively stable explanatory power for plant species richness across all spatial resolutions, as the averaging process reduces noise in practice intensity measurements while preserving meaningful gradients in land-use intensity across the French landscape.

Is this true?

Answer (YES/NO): NO